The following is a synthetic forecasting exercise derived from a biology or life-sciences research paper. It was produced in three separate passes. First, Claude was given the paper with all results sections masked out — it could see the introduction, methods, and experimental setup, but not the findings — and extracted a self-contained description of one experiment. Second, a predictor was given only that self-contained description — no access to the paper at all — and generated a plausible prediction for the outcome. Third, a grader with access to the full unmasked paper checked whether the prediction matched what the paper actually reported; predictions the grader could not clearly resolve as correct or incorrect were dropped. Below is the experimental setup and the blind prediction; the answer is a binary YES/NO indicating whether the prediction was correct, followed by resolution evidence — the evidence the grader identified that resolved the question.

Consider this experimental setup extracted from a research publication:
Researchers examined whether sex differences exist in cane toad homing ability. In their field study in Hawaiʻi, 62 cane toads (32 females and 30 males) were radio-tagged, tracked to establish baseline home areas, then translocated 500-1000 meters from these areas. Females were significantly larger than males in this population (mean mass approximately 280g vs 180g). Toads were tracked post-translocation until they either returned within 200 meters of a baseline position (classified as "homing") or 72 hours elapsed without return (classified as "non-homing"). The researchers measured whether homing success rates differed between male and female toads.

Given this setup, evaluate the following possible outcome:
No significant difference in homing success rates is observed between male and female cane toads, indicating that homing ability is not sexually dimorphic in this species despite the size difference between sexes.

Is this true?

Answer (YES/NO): YES